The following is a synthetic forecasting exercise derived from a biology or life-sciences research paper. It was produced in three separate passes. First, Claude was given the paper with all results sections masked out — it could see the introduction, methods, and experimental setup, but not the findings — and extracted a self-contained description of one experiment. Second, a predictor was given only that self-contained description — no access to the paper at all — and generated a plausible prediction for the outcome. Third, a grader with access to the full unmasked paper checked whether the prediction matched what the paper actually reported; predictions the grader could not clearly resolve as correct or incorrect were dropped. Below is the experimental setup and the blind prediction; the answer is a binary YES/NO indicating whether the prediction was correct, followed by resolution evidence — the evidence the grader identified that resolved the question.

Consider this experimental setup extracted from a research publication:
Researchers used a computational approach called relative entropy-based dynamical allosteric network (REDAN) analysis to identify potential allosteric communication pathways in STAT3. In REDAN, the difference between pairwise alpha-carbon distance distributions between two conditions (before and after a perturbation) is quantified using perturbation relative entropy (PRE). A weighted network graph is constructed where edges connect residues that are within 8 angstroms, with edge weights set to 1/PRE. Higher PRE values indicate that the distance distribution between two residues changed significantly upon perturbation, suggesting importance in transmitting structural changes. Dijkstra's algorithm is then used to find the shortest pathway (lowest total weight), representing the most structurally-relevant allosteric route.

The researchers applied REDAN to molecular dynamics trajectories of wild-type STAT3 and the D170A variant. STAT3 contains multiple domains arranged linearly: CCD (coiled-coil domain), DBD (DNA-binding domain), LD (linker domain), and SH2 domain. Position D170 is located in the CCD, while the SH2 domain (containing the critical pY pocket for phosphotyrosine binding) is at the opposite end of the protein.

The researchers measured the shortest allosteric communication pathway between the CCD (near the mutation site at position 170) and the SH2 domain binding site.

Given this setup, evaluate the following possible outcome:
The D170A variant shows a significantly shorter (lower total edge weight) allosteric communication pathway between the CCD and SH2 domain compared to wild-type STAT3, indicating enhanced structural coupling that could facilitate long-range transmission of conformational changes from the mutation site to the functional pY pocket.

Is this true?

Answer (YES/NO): NO